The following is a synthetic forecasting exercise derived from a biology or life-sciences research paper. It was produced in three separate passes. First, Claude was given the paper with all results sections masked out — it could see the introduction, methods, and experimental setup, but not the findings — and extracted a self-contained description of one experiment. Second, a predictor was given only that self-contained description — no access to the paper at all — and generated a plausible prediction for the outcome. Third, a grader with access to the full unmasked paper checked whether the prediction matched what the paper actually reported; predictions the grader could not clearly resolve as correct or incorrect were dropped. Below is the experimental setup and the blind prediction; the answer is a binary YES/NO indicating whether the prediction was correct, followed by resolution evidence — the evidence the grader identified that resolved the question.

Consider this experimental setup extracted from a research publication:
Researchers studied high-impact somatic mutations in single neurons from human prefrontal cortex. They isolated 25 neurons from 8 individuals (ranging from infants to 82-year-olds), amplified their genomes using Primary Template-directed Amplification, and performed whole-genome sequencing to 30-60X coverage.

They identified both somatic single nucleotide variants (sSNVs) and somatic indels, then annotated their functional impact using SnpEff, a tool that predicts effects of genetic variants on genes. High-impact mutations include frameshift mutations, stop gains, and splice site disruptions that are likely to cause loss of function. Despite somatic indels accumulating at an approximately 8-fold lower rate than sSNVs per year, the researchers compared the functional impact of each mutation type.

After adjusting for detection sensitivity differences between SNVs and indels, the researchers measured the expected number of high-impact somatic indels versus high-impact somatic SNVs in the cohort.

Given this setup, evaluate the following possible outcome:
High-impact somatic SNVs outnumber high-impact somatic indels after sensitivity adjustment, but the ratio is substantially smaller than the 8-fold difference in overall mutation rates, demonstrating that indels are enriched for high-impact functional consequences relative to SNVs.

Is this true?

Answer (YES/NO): NO